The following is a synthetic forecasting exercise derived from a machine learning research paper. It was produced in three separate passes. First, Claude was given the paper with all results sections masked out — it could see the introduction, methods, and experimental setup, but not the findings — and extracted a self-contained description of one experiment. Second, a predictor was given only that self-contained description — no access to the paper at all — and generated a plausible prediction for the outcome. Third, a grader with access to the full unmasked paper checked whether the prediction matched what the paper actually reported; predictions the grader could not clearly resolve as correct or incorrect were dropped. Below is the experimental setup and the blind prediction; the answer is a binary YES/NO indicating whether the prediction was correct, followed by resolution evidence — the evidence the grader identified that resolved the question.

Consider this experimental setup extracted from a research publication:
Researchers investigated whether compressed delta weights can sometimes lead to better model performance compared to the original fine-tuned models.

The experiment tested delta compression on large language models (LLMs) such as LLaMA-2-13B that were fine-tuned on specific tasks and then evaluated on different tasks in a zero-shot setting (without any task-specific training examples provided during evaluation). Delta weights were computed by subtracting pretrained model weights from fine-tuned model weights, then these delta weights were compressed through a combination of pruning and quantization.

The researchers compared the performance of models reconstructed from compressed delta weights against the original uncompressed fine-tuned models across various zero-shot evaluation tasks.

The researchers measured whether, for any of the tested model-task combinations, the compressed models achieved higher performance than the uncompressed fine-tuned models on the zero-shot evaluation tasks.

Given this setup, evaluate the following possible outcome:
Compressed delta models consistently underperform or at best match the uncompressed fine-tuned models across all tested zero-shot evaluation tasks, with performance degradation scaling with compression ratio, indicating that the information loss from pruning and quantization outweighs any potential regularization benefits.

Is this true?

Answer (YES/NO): NO